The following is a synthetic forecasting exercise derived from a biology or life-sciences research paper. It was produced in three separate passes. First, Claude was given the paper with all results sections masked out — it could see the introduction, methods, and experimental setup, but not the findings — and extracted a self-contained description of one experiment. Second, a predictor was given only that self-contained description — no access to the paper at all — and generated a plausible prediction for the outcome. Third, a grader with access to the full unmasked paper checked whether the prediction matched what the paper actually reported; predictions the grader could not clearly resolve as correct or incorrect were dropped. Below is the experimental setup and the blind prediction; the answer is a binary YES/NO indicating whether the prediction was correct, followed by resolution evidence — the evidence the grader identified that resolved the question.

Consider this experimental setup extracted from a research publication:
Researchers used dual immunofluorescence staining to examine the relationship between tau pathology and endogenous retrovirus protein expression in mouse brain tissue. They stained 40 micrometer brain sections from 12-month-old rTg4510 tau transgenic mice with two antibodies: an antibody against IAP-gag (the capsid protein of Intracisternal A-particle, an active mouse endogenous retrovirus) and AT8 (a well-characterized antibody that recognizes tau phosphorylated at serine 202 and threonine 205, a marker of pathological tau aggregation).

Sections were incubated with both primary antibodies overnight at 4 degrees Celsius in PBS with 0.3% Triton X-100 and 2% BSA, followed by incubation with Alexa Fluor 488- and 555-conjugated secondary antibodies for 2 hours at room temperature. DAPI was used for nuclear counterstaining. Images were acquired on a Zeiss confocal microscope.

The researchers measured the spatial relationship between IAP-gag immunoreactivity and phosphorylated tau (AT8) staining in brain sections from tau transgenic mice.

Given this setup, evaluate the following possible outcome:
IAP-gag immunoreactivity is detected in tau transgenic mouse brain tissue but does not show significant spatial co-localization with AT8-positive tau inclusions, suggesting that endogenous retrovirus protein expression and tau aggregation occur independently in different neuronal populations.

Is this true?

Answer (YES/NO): NO